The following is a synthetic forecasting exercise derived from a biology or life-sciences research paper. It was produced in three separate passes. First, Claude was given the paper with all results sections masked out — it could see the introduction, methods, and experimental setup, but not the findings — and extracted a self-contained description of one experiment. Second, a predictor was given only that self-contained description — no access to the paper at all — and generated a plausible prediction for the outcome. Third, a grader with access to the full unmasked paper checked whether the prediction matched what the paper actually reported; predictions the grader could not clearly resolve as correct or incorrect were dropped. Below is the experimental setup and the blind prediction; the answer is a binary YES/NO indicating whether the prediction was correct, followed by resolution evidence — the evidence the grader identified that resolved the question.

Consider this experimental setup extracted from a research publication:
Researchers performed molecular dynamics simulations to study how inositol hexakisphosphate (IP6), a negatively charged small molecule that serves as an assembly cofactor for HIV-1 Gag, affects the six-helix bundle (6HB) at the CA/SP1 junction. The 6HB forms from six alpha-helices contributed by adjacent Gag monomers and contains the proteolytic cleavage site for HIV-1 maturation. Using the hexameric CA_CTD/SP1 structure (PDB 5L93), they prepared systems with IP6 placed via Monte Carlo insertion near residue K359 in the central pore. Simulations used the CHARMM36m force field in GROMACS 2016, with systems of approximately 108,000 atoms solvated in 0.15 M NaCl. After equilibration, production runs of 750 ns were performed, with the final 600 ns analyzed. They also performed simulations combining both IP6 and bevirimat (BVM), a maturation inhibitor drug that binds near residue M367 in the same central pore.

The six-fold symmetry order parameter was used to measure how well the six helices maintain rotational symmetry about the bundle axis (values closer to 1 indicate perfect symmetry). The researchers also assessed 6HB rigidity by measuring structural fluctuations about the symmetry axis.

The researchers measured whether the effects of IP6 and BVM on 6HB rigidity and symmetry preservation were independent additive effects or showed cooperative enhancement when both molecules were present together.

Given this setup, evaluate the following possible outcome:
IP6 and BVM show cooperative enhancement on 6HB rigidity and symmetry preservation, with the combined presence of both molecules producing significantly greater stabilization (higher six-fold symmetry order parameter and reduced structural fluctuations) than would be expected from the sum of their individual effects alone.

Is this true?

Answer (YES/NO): YES